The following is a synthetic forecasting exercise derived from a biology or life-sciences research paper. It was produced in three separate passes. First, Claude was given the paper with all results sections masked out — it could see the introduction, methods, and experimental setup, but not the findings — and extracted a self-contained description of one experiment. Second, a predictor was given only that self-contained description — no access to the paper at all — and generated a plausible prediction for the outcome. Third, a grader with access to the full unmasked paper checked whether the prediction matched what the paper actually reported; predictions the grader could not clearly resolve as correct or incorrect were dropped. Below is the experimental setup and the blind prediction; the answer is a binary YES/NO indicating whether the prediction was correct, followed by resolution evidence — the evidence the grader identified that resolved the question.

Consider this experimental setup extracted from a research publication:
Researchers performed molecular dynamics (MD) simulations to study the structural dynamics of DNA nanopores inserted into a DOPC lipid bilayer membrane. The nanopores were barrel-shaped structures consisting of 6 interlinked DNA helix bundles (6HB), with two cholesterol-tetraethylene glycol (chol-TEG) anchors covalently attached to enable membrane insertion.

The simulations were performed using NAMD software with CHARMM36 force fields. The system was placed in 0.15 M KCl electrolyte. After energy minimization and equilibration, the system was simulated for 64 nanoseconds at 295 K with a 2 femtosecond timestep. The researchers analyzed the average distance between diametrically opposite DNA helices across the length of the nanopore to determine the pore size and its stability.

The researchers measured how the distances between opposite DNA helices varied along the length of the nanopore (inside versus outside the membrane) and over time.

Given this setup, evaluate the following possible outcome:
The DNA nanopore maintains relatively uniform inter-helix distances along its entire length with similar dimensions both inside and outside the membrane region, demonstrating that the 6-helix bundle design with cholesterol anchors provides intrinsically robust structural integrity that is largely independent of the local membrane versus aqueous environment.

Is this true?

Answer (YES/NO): NO